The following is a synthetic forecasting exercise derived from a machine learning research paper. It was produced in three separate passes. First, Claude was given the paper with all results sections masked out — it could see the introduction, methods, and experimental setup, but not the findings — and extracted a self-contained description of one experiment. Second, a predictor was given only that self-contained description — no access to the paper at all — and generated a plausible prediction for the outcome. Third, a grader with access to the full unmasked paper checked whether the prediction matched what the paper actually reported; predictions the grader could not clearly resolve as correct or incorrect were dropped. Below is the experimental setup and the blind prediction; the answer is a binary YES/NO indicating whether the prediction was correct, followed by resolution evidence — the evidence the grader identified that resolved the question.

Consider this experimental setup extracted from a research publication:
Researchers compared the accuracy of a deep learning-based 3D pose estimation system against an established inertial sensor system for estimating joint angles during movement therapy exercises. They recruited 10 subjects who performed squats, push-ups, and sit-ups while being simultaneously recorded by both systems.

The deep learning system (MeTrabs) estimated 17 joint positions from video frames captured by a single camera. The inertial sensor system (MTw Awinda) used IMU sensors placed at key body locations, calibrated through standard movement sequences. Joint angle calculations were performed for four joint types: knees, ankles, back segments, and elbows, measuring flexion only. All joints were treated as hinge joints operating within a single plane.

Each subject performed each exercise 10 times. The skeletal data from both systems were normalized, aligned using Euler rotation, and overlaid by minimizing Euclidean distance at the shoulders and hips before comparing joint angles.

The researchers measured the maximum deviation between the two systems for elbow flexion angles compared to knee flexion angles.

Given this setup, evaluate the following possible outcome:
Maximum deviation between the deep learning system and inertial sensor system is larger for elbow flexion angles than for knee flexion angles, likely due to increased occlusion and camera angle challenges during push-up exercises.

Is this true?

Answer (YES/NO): YES